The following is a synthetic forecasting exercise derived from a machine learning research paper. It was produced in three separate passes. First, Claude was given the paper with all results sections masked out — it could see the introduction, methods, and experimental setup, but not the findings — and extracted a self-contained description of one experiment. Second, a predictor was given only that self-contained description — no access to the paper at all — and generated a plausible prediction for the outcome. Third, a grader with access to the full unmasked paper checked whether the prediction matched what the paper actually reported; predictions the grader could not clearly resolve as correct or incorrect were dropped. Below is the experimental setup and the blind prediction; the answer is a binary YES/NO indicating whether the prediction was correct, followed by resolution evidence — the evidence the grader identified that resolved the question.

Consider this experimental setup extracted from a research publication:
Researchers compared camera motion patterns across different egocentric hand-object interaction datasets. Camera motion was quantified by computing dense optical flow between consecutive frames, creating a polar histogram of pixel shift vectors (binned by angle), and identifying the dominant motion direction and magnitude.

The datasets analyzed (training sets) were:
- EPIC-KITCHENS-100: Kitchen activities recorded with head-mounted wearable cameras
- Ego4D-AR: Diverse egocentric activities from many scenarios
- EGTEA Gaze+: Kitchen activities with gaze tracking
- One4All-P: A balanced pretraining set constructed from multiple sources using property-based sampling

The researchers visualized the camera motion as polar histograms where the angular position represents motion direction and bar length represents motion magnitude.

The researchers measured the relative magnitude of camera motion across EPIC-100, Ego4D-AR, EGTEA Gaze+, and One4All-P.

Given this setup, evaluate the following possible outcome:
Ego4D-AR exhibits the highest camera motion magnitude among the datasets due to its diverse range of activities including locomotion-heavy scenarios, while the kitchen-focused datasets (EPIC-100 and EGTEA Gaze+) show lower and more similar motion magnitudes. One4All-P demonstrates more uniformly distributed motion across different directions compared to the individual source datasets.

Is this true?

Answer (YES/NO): NO